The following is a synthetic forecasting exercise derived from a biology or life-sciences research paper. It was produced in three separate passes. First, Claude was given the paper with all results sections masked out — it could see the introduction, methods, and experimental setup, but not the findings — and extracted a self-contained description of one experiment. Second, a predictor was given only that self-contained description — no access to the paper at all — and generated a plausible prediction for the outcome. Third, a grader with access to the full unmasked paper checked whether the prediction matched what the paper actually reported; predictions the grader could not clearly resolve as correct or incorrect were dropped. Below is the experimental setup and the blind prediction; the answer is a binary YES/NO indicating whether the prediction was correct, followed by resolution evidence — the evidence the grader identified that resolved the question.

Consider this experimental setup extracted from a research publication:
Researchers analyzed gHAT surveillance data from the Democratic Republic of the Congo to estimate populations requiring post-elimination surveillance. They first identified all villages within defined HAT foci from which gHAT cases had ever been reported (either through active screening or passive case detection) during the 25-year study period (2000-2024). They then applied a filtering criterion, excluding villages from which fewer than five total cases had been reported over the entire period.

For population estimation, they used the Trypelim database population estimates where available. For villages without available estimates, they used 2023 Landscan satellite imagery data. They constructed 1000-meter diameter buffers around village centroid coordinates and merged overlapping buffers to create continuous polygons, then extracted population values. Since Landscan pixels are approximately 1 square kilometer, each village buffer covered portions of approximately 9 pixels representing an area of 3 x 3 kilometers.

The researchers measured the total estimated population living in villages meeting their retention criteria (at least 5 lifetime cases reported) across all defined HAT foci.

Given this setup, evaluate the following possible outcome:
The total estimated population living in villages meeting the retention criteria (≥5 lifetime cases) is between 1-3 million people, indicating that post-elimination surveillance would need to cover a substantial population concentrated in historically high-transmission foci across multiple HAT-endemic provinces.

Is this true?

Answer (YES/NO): NO